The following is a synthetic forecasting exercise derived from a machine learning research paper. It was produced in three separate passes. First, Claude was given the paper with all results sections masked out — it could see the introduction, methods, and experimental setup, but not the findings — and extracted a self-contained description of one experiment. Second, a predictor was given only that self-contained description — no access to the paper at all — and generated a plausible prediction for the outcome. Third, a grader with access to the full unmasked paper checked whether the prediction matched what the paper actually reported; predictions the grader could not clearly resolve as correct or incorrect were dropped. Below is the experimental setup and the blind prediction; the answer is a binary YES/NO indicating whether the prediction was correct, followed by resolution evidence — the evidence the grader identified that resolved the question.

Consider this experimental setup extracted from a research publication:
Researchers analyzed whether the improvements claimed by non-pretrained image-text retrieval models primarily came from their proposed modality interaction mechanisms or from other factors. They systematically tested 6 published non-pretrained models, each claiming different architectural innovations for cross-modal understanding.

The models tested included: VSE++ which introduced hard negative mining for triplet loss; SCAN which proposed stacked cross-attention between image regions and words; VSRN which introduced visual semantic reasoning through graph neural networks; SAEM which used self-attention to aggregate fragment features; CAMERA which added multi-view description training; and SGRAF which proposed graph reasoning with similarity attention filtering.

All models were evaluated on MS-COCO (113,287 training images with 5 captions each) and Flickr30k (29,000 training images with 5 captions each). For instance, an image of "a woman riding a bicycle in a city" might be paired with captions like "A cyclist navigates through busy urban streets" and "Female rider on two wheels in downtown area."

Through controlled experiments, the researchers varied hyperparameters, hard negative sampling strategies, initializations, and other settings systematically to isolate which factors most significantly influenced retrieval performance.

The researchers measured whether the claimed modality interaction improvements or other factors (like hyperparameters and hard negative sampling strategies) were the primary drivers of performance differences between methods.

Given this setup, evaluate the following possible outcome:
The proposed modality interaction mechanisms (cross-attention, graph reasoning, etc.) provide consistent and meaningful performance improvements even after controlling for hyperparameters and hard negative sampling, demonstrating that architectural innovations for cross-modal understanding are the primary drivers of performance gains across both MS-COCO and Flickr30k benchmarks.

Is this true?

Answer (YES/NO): NO